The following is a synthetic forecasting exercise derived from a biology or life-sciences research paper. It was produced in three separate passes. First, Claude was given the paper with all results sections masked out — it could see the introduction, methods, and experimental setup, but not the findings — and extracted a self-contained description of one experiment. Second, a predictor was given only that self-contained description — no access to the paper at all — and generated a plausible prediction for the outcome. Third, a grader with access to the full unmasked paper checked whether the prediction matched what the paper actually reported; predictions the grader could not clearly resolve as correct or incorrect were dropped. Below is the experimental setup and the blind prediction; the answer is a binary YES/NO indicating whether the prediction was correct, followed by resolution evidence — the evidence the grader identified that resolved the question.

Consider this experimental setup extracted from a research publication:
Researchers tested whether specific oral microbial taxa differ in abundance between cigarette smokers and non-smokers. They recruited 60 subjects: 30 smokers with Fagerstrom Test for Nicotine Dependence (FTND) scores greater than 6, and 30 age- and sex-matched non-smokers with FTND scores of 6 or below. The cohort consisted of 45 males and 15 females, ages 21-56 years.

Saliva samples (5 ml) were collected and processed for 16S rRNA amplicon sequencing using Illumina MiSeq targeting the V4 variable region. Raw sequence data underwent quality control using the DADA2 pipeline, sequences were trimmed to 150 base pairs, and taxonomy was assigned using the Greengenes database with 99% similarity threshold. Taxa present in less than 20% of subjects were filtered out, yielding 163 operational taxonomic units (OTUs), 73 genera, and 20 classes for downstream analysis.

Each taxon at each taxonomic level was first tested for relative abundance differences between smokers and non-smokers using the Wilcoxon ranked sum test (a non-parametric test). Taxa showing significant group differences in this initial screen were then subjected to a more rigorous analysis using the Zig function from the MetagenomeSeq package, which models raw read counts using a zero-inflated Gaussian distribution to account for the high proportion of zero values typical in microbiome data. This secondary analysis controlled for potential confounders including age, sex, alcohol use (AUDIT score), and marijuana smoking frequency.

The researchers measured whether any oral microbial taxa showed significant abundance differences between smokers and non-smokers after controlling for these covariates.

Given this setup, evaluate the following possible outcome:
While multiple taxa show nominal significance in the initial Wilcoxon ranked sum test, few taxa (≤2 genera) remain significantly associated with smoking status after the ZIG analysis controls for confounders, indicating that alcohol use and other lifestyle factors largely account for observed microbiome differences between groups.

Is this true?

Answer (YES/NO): NO